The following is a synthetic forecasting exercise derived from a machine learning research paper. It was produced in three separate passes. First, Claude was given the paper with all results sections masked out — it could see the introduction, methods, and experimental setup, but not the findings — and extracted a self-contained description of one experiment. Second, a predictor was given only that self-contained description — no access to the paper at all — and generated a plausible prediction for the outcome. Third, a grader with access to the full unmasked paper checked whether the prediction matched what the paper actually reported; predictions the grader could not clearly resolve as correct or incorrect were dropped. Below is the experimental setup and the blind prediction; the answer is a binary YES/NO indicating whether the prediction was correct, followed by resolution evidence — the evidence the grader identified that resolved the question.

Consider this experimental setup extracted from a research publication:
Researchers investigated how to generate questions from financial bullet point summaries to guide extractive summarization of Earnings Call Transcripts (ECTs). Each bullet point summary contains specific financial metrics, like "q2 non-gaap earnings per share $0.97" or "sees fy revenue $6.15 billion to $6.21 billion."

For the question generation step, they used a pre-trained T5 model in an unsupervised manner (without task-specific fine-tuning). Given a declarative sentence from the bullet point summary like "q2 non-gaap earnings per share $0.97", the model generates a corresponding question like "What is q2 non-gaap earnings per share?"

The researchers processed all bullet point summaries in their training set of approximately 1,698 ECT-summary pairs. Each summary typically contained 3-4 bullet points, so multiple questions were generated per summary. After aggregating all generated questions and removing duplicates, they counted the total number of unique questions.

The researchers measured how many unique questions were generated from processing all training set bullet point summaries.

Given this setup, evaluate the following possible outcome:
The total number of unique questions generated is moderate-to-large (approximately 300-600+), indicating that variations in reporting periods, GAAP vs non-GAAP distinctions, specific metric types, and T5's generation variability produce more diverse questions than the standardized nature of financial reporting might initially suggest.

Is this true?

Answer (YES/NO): NO